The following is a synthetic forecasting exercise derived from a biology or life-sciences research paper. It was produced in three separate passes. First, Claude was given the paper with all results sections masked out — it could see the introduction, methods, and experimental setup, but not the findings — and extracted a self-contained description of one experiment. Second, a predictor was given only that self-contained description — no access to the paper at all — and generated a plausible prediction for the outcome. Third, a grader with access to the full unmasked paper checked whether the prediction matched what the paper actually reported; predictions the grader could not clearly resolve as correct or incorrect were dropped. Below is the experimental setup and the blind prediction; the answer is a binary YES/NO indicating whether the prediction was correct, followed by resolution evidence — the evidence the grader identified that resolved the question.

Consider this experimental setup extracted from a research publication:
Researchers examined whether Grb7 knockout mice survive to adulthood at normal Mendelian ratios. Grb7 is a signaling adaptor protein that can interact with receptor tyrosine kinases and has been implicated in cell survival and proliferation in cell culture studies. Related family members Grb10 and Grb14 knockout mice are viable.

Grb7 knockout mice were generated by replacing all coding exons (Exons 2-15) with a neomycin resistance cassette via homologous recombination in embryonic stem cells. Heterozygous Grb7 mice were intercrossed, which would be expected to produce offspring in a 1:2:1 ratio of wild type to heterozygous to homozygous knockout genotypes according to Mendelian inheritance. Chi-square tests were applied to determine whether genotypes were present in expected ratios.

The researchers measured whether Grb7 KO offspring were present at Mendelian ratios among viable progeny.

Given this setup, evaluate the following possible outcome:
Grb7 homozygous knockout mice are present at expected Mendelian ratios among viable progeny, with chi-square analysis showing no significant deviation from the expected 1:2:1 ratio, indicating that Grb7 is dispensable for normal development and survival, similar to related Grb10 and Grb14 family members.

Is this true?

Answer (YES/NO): YES